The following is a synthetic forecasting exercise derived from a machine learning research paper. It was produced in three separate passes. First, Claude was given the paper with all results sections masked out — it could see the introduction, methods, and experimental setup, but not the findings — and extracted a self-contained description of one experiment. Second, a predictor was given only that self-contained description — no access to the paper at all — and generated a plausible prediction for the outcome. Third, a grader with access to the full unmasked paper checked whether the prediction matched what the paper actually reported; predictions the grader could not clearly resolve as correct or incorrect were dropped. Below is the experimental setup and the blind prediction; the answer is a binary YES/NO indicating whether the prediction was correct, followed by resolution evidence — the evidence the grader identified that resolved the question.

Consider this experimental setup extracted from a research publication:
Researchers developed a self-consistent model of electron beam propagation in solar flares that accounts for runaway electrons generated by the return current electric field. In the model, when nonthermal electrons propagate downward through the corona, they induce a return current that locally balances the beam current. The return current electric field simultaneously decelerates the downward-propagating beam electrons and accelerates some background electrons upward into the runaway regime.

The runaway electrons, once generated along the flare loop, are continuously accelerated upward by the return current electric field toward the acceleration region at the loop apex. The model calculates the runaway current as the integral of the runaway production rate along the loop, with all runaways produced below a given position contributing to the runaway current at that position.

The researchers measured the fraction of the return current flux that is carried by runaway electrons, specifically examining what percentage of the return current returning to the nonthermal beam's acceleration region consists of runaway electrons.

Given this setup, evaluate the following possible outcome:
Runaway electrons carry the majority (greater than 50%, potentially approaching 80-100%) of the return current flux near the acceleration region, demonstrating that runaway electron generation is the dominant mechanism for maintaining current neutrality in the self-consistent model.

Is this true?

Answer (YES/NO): NO